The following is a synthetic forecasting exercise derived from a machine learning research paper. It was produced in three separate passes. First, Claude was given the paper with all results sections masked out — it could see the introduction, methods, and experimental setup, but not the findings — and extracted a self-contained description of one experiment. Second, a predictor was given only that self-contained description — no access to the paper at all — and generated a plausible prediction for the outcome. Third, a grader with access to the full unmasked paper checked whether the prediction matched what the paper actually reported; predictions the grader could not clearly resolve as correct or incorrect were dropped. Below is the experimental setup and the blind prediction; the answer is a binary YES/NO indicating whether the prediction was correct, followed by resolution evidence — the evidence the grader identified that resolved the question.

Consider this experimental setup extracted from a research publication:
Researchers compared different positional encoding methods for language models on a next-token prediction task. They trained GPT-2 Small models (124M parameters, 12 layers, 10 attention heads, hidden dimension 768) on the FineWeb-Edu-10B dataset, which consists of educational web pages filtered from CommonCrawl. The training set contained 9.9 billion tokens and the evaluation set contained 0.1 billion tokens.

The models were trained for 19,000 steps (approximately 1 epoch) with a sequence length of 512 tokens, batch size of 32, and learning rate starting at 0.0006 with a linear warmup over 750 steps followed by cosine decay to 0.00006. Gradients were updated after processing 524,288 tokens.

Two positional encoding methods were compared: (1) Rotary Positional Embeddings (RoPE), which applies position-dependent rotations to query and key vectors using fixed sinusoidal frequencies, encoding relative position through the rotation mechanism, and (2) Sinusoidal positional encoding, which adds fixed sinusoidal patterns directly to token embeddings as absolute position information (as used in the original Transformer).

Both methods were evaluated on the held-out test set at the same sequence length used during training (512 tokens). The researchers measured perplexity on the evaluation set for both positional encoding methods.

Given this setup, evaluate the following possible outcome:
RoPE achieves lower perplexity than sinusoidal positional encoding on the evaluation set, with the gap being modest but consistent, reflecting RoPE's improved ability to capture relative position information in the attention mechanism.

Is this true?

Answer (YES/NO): YES